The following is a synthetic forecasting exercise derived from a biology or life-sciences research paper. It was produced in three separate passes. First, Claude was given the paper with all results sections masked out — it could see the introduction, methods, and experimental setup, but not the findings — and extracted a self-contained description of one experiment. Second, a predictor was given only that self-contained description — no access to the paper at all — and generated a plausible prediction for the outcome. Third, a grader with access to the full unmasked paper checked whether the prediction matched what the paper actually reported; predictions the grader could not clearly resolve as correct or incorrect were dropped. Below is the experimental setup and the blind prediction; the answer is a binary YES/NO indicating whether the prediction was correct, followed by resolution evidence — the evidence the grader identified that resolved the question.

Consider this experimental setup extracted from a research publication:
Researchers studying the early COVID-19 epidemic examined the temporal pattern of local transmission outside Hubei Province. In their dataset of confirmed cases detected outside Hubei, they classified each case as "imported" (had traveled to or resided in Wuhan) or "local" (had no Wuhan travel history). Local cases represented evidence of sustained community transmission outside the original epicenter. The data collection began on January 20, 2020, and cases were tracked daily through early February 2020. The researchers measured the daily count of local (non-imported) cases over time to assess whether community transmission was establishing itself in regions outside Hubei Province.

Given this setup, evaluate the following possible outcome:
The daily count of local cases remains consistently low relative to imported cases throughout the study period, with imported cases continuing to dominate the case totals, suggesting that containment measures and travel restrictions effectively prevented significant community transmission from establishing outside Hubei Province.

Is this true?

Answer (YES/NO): NO